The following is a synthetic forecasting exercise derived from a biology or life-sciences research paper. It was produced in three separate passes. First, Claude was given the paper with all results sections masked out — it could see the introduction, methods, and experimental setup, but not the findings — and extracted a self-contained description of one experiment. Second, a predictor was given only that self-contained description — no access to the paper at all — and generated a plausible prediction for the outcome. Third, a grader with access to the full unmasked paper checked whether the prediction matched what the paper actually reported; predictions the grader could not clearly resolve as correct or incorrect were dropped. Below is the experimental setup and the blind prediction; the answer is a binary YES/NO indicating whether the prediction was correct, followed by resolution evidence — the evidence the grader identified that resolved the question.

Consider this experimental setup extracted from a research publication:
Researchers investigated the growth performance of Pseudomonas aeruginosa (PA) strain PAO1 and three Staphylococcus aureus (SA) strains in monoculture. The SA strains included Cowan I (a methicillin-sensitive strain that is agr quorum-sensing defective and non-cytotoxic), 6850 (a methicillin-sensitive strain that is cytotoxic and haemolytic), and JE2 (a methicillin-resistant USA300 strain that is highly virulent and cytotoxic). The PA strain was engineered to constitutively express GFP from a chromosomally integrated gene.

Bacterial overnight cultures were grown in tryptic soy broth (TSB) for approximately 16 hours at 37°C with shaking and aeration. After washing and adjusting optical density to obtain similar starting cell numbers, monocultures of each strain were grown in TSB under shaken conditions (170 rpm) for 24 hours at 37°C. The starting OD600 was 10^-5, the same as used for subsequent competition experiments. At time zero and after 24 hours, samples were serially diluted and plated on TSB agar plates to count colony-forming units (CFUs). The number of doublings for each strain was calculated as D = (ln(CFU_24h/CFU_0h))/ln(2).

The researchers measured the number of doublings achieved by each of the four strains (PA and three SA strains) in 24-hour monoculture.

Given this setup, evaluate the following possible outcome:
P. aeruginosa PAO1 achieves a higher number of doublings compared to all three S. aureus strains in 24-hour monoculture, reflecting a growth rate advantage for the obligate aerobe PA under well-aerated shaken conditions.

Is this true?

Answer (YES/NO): YES